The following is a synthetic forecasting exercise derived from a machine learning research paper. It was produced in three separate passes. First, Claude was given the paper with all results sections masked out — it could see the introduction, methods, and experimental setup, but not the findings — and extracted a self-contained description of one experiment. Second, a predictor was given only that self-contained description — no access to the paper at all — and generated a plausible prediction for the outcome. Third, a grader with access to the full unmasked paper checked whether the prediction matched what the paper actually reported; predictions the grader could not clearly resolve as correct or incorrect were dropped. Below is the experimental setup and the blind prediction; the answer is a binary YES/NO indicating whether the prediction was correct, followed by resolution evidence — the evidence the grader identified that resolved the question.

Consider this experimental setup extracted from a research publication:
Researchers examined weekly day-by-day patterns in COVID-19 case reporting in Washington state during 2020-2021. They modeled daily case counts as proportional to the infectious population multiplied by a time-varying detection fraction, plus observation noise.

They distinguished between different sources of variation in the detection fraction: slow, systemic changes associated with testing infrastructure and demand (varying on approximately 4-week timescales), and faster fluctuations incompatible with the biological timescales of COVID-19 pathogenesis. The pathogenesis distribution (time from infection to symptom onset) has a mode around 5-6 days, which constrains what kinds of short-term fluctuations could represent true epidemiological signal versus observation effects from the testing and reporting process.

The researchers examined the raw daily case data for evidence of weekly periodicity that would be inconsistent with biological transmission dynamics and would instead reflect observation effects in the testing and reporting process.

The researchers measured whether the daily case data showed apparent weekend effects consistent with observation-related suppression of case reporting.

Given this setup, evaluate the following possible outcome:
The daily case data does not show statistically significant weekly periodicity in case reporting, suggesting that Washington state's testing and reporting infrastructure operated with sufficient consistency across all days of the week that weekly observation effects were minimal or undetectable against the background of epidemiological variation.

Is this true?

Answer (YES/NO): NO